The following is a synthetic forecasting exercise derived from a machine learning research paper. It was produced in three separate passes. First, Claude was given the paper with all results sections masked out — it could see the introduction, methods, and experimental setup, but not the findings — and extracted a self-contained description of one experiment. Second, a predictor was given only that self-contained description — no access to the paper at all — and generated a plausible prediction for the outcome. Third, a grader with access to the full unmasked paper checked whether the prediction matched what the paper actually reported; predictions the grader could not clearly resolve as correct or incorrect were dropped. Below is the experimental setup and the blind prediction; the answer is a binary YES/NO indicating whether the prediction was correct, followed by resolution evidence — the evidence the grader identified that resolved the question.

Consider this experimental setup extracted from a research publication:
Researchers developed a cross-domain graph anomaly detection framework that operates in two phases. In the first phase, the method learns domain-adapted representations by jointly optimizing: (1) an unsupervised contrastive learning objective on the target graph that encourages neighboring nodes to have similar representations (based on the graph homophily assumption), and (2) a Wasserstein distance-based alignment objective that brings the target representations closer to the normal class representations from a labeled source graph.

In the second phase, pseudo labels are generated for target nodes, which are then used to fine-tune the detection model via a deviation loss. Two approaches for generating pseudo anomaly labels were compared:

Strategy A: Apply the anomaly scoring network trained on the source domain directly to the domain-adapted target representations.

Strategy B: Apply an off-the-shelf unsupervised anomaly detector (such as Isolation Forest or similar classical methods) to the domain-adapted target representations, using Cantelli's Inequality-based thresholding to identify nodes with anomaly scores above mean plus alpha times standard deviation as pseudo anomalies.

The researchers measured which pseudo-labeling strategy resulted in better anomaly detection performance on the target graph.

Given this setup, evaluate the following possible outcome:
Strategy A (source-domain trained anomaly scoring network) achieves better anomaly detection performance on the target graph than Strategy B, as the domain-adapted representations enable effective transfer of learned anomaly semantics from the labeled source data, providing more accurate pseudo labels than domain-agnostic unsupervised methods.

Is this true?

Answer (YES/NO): NO